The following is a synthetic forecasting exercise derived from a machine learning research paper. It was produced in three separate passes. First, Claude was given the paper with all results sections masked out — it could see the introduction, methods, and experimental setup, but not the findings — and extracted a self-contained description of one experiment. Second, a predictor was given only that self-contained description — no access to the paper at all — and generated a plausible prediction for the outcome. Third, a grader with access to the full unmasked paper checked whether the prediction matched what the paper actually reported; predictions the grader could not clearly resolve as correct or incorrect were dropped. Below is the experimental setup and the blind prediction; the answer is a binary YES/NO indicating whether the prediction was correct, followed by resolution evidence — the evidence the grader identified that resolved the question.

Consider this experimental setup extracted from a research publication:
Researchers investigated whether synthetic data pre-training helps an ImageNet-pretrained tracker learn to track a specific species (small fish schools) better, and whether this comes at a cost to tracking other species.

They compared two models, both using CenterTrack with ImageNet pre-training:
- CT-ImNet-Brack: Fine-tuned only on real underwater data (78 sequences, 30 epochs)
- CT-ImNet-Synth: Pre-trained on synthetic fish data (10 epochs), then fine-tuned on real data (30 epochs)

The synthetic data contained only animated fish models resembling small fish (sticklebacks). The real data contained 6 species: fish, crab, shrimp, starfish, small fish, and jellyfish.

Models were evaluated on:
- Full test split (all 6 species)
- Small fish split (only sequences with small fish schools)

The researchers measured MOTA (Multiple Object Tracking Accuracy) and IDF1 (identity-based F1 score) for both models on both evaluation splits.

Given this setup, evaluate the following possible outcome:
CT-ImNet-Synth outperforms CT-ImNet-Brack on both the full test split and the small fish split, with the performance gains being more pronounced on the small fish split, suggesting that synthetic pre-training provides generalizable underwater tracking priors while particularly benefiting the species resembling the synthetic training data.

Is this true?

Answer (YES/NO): NO